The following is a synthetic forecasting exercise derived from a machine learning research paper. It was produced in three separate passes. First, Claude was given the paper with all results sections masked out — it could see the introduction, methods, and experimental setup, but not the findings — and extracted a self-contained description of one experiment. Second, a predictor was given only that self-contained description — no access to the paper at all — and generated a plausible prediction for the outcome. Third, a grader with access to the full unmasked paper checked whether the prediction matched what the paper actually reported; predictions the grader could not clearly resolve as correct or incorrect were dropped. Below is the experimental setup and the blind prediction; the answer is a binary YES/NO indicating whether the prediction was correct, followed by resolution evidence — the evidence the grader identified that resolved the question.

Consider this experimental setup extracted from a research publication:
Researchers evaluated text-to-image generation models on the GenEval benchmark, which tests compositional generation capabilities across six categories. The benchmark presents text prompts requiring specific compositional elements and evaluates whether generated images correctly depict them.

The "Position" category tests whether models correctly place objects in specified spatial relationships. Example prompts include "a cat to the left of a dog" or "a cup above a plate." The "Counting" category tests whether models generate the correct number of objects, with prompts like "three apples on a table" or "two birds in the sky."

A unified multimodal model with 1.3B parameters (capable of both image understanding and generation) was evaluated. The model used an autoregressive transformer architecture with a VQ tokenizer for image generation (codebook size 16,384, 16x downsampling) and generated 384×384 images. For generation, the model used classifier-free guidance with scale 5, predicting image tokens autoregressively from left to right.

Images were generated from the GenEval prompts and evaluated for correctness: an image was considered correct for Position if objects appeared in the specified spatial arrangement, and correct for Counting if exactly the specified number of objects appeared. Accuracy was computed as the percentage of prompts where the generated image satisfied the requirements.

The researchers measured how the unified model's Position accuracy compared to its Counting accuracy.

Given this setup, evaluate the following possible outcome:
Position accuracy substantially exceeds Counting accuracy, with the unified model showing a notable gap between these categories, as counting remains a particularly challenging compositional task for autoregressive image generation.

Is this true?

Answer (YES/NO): YES